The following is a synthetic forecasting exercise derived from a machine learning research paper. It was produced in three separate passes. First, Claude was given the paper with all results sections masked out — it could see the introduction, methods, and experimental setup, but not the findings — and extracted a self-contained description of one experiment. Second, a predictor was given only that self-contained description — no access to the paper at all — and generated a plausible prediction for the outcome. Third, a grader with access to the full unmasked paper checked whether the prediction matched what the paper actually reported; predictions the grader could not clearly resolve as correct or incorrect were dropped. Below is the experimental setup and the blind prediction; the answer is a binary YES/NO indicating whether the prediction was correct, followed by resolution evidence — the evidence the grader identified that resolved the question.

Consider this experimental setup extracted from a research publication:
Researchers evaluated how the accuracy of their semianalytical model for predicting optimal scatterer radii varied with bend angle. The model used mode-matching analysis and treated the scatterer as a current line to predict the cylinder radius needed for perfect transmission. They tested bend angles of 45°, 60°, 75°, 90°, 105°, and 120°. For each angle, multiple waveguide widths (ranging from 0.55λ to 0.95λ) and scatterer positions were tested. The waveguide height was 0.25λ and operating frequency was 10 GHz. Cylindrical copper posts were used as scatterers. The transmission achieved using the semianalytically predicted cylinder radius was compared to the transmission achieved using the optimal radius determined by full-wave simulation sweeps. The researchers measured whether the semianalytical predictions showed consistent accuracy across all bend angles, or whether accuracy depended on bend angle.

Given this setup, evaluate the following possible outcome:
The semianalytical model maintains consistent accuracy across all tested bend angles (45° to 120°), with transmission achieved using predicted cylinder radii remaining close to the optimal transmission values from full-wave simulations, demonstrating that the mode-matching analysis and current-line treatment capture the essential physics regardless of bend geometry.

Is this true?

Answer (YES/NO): NO